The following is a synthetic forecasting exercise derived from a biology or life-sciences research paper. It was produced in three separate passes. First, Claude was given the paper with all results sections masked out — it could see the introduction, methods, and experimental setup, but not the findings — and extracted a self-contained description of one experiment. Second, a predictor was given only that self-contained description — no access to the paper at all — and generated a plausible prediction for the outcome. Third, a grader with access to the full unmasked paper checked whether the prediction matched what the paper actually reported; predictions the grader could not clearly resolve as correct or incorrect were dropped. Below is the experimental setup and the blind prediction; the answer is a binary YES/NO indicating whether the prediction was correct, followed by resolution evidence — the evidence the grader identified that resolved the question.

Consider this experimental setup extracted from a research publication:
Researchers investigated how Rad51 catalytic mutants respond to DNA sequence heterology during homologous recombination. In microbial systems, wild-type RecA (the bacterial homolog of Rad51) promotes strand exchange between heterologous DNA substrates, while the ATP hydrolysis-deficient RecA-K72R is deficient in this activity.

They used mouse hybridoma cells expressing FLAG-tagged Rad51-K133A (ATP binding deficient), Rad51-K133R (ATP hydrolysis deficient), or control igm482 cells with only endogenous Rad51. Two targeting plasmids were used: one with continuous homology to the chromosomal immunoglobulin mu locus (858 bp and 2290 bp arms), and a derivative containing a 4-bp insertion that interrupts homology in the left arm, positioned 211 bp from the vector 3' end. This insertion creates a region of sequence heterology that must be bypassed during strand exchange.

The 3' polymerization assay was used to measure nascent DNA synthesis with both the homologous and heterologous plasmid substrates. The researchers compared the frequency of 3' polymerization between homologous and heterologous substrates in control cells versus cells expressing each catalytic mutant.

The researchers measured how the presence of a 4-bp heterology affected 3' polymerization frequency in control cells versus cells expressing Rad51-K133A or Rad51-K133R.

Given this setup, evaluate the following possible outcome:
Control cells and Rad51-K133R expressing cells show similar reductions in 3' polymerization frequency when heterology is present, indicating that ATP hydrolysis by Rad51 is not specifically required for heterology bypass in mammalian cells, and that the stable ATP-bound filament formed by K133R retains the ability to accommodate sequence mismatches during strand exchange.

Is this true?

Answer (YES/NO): NO